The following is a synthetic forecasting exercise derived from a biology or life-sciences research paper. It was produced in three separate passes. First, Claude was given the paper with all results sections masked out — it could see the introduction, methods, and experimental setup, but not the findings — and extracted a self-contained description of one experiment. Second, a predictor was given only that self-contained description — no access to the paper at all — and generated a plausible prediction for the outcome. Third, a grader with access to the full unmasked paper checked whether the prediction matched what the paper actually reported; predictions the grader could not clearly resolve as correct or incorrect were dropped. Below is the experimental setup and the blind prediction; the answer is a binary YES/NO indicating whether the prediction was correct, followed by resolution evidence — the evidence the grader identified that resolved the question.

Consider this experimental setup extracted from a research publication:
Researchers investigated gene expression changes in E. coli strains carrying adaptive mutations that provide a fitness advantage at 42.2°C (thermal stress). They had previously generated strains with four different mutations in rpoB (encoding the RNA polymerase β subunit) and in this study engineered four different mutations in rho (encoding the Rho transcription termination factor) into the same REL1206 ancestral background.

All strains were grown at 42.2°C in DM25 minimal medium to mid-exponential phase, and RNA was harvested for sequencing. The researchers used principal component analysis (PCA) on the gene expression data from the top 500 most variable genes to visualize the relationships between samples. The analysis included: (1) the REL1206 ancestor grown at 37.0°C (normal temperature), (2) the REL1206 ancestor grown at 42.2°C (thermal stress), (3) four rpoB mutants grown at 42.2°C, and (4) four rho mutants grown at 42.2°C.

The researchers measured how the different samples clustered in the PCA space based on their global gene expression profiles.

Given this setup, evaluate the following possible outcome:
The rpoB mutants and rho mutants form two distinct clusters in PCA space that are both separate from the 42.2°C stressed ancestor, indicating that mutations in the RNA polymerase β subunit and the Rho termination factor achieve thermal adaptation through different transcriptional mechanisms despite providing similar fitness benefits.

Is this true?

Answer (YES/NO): NO